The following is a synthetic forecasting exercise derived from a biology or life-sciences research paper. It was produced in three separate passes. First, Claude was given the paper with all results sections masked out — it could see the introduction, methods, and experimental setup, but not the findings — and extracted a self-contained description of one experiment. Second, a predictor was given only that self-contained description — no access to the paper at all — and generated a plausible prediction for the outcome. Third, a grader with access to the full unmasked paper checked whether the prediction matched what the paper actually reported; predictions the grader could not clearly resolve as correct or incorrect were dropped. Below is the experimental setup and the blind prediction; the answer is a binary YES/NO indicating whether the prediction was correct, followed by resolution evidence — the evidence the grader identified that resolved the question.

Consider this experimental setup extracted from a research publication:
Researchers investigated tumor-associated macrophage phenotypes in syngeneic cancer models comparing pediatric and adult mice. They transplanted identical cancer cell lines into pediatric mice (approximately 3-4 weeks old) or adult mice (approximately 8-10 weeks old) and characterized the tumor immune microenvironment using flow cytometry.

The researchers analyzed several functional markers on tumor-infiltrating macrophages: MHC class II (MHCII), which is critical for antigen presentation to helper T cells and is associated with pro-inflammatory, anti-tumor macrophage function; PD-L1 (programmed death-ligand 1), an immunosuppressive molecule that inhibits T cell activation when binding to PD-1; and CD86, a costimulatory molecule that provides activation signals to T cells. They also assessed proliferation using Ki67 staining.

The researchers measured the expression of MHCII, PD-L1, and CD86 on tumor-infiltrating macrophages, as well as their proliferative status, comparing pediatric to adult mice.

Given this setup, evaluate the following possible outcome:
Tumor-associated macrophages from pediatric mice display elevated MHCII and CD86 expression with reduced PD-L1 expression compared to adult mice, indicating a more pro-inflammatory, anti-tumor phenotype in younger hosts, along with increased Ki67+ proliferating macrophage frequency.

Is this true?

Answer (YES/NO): NO